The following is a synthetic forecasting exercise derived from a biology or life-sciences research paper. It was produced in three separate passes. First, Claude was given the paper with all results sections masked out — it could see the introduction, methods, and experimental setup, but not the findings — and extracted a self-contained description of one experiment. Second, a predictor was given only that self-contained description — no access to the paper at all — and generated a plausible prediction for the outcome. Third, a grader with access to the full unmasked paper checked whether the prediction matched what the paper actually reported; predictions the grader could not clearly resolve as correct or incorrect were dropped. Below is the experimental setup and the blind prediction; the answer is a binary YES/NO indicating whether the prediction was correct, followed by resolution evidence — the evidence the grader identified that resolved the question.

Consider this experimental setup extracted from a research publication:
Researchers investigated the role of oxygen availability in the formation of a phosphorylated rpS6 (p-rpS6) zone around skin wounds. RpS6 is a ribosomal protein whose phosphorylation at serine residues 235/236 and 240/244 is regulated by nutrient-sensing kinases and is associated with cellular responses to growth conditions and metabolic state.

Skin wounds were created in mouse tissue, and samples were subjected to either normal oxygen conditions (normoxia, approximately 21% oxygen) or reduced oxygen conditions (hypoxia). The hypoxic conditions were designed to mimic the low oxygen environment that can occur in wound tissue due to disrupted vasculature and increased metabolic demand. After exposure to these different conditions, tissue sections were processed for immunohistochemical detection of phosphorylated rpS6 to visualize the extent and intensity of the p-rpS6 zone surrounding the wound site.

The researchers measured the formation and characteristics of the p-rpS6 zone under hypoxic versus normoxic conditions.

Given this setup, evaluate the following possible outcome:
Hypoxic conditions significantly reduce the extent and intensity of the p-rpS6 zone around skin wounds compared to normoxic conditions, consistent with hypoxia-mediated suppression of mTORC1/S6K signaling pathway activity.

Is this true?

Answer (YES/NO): YES